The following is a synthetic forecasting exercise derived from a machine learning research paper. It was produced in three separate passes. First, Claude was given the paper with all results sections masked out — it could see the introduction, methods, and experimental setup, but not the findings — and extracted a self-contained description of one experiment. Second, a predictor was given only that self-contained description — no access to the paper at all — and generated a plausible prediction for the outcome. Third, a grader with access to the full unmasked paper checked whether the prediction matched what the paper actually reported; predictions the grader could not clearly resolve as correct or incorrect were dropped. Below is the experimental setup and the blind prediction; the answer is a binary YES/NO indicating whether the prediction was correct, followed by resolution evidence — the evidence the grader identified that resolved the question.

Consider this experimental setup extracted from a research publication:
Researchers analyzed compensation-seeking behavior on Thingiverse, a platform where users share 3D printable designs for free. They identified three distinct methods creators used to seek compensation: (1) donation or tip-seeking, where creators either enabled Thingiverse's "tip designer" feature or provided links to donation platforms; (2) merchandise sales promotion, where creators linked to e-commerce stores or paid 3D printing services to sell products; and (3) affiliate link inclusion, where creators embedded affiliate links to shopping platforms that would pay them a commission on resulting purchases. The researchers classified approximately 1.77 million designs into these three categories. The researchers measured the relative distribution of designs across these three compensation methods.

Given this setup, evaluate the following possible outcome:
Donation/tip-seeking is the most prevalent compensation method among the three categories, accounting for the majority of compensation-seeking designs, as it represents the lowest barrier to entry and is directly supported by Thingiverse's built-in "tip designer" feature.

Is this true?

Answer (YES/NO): YES